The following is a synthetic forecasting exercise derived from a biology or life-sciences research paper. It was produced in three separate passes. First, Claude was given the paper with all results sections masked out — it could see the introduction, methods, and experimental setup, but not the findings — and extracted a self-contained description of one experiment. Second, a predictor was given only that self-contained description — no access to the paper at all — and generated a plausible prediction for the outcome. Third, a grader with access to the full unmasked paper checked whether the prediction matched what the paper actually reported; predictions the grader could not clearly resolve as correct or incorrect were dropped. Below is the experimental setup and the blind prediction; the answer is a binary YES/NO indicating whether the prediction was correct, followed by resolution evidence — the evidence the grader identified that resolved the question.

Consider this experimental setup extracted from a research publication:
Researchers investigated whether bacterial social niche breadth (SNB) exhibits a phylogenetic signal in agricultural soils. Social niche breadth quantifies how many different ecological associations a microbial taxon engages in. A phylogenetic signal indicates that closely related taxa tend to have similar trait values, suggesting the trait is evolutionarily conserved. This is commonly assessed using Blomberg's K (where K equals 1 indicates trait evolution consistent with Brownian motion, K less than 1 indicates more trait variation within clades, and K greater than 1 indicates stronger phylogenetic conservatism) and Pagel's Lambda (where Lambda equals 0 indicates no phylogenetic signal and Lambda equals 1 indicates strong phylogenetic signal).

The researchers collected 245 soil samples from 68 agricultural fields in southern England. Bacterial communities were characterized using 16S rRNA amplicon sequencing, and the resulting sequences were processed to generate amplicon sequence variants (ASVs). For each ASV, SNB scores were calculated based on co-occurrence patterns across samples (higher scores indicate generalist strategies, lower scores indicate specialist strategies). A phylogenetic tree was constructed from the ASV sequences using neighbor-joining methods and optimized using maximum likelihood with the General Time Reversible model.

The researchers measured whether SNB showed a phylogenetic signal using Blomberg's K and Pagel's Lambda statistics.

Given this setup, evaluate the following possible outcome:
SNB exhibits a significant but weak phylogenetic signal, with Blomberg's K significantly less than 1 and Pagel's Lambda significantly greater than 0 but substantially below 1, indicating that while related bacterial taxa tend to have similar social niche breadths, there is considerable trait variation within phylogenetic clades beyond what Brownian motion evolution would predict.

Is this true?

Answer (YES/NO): NO